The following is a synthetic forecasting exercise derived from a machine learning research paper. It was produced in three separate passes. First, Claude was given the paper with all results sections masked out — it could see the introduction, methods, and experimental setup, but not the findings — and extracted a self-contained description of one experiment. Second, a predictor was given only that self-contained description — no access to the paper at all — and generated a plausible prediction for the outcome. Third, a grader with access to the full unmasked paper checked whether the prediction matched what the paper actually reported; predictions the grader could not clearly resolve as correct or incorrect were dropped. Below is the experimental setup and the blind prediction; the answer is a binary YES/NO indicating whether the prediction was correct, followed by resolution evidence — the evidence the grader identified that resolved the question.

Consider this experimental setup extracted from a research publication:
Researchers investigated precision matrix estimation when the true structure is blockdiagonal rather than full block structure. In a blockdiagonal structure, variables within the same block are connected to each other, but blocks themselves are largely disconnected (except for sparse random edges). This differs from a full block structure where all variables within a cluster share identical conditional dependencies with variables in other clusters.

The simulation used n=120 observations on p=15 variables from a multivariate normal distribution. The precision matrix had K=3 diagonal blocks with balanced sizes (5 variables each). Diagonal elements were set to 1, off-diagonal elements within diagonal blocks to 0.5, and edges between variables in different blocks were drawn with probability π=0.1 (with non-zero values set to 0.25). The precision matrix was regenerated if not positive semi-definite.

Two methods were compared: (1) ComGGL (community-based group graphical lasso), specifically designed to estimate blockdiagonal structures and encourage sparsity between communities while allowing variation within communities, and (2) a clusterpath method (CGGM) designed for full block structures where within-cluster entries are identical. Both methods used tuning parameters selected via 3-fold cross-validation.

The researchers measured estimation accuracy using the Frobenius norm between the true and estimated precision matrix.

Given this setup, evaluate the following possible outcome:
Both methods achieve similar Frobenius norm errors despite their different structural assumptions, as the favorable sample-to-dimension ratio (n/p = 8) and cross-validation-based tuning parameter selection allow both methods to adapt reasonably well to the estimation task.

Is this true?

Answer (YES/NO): NO